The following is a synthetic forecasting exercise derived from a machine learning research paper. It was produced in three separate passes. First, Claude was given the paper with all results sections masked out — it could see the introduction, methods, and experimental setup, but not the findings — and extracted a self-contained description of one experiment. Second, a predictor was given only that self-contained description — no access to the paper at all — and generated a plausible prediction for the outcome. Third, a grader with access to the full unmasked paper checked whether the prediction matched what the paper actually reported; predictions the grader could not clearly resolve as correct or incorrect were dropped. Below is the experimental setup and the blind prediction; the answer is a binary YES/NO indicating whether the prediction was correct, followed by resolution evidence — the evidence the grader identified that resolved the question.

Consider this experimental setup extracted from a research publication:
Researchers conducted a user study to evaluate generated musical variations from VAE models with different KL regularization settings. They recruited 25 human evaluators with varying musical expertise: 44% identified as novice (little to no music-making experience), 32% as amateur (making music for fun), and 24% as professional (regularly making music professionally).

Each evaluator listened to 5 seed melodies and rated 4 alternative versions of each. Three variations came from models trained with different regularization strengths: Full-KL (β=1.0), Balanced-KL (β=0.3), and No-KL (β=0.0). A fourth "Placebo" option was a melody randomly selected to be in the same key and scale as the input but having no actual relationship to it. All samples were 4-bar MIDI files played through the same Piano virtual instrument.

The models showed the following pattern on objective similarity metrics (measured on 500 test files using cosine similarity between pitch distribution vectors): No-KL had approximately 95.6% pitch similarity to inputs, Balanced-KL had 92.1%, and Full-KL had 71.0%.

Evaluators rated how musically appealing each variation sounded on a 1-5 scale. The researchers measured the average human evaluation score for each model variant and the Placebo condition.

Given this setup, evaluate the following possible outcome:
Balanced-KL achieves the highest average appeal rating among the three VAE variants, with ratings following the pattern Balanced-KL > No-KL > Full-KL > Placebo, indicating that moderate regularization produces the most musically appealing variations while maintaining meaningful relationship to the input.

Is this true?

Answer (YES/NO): NO